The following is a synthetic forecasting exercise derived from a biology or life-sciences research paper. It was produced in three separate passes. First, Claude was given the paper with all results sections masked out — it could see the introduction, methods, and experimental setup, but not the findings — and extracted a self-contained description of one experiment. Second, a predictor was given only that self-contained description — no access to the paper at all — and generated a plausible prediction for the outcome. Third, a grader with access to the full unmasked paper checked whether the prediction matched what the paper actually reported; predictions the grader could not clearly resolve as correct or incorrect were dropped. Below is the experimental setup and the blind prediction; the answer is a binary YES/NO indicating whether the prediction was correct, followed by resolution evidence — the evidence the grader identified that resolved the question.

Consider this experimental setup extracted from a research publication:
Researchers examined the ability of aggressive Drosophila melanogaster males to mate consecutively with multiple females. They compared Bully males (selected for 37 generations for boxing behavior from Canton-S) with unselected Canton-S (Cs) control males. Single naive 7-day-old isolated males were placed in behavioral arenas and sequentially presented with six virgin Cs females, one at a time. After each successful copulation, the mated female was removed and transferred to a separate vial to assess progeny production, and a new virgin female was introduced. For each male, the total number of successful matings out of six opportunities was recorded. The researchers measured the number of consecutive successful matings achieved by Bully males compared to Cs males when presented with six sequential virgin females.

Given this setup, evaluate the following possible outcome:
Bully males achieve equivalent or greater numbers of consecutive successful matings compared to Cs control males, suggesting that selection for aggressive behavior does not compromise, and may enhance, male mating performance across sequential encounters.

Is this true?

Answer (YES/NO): NO